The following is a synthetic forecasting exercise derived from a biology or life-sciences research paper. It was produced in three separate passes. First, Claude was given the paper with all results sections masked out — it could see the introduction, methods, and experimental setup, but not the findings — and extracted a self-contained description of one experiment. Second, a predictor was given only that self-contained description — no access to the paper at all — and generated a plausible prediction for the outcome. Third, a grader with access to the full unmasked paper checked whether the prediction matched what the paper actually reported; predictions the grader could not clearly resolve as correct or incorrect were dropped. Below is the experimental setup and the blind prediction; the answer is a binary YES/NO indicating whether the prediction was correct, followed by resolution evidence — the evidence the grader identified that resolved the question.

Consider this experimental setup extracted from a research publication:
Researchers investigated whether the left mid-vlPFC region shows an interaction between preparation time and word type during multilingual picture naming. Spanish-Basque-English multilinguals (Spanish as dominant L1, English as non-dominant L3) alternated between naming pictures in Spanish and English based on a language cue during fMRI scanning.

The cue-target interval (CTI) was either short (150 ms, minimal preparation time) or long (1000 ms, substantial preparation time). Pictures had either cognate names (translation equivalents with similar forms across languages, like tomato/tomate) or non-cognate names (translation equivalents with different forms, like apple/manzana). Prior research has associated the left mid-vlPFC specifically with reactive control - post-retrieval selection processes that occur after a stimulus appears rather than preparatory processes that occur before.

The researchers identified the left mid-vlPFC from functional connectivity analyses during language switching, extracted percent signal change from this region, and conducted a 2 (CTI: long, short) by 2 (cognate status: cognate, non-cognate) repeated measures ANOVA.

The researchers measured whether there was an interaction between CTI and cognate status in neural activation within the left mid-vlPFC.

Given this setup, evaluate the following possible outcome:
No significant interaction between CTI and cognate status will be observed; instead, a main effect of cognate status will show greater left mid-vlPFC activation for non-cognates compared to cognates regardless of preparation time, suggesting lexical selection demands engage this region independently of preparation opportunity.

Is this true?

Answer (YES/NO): NO